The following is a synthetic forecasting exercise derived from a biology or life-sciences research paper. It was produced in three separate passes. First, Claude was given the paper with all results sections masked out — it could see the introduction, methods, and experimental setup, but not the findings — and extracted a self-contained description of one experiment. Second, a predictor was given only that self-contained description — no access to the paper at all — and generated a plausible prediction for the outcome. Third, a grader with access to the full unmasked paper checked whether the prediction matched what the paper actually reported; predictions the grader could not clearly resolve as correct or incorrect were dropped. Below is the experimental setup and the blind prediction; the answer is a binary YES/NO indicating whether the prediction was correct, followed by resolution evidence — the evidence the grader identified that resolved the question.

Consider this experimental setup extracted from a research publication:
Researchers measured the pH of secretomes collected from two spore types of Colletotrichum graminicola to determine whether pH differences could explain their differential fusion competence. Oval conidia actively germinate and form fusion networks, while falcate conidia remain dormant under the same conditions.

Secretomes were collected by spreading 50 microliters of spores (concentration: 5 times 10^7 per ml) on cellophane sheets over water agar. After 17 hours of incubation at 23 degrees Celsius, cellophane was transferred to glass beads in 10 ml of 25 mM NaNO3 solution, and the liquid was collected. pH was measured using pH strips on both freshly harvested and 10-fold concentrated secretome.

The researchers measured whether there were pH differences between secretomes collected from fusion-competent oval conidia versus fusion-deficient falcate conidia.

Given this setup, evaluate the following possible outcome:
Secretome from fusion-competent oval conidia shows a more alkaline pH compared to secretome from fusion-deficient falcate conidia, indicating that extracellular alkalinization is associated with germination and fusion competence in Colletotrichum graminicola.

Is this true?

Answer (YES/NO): YES